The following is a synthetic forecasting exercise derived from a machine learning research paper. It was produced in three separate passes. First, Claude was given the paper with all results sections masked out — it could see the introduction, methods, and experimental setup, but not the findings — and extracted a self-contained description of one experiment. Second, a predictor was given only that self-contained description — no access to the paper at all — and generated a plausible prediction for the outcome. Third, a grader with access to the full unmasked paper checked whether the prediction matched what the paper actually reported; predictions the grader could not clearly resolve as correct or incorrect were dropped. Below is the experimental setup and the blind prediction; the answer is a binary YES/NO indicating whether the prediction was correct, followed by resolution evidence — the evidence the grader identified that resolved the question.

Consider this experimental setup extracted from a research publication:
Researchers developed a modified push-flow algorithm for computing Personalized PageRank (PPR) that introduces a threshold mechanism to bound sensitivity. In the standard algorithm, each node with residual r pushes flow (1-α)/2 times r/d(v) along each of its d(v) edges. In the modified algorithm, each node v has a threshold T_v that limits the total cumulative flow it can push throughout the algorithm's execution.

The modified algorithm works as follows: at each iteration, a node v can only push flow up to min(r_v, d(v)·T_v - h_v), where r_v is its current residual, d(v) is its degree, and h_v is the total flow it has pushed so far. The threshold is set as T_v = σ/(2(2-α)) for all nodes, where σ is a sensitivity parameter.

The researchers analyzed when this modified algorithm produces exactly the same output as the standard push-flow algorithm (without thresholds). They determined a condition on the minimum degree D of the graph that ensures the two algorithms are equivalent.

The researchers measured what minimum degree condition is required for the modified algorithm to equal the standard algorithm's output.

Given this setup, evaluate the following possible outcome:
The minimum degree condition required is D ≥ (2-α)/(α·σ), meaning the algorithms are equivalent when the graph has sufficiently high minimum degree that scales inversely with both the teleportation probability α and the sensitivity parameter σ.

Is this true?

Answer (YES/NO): NO